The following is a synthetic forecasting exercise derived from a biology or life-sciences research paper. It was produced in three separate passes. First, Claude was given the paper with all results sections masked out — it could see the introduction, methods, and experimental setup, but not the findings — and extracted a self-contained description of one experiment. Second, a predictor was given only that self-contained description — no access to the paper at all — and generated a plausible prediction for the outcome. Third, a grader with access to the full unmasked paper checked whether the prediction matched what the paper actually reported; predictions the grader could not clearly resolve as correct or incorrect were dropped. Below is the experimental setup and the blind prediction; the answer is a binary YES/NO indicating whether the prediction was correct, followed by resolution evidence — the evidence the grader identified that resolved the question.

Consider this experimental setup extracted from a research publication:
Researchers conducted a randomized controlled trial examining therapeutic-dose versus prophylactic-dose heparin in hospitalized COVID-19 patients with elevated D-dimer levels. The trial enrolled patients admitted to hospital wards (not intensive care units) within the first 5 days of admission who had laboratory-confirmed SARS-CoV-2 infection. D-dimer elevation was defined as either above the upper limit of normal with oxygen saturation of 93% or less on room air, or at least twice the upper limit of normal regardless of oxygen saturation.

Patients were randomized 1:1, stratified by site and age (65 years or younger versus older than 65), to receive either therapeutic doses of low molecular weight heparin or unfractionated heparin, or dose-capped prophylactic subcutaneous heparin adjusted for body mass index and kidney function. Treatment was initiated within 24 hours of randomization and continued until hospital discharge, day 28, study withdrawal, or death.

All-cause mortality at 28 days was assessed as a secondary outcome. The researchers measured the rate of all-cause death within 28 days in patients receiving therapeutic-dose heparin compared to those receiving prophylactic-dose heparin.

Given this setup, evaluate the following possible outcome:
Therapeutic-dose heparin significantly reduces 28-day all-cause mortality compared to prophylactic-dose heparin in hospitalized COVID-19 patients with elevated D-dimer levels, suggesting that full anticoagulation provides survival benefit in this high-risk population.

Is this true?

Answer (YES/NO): YES